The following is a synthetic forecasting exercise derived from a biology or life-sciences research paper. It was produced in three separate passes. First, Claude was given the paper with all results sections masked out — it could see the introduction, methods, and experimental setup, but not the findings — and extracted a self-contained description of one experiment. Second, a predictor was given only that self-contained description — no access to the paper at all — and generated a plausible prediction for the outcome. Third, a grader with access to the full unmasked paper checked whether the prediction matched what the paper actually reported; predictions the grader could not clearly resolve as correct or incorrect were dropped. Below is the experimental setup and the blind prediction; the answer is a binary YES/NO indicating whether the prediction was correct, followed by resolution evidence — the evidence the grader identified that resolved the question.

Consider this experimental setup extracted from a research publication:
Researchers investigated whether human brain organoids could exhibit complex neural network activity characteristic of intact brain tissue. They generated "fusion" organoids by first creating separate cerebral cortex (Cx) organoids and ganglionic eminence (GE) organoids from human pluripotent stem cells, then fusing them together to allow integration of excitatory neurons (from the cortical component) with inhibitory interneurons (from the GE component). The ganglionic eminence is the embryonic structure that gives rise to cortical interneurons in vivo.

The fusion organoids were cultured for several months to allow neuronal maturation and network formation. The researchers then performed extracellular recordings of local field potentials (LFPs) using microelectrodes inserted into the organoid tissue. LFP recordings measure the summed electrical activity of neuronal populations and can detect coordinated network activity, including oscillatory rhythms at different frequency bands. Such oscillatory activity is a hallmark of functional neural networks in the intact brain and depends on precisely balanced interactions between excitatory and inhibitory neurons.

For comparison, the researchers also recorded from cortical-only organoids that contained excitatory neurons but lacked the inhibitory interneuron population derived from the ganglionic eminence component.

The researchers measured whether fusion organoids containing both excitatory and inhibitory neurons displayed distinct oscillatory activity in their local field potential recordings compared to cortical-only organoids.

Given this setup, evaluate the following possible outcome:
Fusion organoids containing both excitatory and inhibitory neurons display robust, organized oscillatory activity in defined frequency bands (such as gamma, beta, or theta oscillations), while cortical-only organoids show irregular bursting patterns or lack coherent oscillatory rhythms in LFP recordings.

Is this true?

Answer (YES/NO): YES